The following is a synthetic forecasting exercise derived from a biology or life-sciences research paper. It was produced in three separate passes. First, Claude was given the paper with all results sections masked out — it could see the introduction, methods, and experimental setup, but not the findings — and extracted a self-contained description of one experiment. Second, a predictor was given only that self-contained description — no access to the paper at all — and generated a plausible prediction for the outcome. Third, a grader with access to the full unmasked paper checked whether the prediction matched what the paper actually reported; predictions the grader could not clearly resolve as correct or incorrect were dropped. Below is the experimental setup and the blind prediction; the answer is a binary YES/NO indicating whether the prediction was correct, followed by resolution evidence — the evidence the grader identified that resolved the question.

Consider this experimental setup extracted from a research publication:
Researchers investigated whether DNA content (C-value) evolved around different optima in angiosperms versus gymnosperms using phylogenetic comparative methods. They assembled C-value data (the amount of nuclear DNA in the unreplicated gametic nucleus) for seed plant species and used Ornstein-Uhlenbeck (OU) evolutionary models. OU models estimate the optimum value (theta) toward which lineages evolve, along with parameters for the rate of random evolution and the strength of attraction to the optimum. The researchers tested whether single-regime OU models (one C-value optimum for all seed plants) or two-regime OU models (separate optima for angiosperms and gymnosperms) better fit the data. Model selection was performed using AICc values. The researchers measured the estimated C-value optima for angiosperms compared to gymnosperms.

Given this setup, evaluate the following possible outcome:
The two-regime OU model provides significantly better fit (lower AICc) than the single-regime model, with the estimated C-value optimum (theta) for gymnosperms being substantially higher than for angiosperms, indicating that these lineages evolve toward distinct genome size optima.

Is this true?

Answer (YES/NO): YES